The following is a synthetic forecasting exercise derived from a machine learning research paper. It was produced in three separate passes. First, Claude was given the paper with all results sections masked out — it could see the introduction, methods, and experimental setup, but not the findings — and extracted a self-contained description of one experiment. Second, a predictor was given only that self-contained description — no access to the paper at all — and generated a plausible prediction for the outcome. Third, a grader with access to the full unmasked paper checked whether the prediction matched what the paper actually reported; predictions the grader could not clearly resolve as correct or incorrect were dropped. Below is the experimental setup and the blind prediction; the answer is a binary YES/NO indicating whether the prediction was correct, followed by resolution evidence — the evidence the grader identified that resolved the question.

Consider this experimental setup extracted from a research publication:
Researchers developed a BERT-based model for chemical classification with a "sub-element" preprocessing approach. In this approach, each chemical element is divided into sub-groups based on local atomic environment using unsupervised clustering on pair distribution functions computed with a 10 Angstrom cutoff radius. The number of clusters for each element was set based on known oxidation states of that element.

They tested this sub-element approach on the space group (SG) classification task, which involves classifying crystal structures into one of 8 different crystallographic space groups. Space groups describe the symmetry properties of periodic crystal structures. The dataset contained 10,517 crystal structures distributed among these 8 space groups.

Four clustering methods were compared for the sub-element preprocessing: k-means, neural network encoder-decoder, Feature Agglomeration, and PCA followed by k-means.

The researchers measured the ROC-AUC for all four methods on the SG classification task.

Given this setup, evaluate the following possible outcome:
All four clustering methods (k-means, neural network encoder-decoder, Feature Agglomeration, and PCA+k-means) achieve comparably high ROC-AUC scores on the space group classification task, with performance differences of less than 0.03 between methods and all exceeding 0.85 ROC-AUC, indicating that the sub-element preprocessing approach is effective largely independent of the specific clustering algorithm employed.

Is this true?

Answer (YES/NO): YES